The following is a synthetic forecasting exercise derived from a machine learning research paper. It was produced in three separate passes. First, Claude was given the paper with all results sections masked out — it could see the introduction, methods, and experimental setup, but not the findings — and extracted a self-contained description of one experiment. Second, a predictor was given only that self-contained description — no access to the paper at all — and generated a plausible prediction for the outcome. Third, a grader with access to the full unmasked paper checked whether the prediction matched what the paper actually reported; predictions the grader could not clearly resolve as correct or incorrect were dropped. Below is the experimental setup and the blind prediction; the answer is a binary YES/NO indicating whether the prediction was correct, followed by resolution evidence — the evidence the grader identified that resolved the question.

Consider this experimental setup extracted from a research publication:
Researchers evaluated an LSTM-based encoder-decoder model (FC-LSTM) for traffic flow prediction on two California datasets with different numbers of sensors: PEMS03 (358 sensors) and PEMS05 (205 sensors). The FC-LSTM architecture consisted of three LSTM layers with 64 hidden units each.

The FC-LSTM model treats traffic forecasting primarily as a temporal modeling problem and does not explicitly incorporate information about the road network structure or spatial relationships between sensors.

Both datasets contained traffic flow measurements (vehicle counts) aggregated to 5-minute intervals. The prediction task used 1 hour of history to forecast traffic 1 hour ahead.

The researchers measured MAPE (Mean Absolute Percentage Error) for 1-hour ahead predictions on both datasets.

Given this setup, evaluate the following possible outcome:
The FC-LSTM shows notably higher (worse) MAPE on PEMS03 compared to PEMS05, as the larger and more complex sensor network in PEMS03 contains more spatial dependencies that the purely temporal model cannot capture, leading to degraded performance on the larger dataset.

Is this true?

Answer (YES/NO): NO